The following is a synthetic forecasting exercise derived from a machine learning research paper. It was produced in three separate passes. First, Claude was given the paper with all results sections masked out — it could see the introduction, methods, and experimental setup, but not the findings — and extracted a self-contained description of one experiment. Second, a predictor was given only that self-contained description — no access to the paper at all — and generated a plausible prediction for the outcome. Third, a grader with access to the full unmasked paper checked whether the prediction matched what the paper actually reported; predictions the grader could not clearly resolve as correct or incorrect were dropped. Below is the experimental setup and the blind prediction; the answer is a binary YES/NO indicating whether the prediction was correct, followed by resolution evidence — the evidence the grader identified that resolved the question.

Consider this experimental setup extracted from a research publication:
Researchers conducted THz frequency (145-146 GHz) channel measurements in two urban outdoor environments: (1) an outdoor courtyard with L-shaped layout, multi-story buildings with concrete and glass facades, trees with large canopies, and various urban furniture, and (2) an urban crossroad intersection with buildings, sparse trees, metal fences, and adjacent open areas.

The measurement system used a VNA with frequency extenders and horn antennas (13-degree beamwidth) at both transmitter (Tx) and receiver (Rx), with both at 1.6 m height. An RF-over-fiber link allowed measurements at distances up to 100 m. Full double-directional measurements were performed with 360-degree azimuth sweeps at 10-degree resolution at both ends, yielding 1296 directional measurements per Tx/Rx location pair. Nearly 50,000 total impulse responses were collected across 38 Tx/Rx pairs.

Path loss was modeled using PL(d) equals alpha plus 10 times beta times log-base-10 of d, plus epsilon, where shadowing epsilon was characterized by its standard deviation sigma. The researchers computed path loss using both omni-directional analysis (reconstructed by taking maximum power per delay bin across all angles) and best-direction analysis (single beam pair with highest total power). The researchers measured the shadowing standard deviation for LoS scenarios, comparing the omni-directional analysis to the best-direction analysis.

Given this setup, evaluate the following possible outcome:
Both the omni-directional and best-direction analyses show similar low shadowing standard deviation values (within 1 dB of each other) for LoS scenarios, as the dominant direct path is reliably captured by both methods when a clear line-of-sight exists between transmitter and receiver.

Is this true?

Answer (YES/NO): YES